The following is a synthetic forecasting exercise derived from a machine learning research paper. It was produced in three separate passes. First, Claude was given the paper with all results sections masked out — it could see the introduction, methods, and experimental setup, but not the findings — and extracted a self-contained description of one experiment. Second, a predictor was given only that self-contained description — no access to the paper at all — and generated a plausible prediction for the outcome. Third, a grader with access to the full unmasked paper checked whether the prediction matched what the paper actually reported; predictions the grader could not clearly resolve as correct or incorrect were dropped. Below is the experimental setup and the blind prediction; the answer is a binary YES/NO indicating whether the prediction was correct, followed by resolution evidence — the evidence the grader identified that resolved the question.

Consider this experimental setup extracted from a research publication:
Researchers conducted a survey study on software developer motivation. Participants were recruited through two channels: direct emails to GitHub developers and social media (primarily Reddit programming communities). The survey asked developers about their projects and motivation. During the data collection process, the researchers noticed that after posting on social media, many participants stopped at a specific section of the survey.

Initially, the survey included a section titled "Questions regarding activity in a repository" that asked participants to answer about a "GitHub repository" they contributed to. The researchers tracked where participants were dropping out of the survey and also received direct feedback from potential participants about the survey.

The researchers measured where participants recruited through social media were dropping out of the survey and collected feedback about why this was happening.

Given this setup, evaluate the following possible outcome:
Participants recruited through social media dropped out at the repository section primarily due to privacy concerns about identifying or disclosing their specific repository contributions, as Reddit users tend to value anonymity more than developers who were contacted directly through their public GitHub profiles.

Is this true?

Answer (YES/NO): NO